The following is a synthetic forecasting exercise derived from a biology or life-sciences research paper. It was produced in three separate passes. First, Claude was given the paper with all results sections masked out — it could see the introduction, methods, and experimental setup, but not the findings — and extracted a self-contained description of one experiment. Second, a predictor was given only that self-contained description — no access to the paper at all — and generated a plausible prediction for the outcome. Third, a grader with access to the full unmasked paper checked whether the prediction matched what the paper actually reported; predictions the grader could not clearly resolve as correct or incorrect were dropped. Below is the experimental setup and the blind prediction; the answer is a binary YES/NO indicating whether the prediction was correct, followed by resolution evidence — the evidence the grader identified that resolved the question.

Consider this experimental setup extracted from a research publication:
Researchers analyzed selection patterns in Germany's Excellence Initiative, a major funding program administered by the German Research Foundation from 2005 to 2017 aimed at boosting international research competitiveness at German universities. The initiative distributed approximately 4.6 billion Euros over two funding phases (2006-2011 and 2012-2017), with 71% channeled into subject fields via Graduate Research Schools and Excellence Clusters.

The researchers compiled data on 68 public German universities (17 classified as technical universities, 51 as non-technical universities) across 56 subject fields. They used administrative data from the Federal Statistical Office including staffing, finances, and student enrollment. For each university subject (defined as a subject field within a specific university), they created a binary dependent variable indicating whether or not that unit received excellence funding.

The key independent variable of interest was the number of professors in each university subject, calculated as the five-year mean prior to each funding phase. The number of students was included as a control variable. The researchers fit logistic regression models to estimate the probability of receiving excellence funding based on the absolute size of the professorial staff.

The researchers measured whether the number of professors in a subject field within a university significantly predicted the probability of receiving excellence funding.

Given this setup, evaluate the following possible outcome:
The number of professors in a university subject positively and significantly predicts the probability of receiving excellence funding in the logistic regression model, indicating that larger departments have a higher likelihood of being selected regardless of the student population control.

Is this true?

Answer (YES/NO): YES